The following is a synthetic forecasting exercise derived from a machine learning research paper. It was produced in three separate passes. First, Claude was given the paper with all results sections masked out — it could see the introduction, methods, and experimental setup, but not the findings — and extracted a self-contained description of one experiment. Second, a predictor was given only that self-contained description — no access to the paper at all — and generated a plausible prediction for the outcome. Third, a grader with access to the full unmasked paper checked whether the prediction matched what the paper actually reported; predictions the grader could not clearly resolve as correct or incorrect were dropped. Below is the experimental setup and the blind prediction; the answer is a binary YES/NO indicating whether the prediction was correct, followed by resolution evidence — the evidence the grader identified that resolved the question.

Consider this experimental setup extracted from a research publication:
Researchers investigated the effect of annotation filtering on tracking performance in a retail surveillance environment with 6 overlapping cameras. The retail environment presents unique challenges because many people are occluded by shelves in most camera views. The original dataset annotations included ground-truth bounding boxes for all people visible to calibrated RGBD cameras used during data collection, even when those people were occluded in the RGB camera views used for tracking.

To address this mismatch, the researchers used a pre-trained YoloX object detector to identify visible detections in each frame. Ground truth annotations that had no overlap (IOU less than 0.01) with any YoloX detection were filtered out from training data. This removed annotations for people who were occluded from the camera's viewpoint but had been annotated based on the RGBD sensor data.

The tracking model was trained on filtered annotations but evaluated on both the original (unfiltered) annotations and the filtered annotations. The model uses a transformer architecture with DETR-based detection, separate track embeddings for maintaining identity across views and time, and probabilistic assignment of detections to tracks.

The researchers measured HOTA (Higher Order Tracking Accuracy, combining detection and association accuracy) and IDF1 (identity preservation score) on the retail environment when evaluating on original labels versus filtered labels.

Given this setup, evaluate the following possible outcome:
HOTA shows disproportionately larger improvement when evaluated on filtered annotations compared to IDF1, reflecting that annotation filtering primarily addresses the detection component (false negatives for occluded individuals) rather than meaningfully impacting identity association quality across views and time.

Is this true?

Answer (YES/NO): NO